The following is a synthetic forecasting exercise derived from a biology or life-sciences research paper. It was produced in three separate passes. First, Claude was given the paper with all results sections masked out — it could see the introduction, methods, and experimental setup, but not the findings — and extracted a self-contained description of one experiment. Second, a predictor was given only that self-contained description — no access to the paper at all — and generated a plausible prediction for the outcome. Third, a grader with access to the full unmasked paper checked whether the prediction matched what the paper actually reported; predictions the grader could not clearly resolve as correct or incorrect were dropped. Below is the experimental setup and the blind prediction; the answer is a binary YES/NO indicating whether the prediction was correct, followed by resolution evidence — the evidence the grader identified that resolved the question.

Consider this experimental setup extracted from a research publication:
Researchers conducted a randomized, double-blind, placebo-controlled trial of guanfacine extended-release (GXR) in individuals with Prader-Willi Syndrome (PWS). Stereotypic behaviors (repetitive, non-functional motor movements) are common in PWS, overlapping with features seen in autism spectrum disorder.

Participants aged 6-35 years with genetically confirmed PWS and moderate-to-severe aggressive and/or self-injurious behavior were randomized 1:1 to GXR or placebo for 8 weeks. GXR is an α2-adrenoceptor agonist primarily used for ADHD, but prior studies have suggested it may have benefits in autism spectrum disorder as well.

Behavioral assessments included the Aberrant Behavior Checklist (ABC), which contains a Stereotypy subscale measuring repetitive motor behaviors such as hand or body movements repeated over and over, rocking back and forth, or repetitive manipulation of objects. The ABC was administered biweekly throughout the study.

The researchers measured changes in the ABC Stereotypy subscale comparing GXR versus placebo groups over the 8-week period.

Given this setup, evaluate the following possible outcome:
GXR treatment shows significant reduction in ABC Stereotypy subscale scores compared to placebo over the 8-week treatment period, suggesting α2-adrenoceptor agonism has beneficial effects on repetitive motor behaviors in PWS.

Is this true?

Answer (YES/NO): NO